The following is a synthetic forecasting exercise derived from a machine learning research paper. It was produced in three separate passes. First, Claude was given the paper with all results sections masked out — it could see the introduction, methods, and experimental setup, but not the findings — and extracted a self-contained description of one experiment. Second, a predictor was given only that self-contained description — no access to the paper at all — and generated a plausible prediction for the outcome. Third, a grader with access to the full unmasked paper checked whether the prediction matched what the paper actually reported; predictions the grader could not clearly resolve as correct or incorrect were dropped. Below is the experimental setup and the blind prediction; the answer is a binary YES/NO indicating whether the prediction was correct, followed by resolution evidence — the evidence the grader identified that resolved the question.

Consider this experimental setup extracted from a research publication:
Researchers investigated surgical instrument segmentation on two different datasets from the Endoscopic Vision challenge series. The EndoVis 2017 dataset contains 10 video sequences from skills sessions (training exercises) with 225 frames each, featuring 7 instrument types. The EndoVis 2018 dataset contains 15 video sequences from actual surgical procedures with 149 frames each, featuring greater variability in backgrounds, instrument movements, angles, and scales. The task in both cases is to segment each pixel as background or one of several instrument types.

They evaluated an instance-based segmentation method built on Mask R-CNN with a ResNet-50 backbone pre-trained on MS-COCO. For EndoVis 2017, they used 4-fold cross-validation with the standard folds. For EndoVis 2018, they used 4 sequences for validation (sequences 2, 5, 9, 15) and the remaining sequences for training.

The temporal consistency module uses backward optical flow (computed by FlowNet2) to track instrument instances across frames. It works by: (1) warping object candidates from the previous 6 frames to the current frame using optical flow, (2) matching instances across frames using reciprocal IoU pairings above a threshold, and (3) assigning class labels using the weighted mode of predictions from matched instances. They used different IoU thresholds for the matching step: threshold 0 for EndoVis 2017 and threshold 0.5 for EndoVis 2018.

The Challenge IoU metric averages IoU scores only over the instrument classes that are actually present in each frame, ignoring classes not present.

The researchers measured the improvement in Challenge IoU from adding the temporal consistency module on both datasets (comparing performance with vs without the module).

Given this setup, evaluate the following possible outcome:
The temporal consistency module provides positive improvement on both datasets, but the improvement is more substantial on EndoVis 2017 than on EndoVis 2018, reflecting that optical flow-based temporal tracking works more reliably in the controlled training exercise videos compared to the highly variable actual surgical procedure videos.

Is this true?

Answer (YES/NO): YES